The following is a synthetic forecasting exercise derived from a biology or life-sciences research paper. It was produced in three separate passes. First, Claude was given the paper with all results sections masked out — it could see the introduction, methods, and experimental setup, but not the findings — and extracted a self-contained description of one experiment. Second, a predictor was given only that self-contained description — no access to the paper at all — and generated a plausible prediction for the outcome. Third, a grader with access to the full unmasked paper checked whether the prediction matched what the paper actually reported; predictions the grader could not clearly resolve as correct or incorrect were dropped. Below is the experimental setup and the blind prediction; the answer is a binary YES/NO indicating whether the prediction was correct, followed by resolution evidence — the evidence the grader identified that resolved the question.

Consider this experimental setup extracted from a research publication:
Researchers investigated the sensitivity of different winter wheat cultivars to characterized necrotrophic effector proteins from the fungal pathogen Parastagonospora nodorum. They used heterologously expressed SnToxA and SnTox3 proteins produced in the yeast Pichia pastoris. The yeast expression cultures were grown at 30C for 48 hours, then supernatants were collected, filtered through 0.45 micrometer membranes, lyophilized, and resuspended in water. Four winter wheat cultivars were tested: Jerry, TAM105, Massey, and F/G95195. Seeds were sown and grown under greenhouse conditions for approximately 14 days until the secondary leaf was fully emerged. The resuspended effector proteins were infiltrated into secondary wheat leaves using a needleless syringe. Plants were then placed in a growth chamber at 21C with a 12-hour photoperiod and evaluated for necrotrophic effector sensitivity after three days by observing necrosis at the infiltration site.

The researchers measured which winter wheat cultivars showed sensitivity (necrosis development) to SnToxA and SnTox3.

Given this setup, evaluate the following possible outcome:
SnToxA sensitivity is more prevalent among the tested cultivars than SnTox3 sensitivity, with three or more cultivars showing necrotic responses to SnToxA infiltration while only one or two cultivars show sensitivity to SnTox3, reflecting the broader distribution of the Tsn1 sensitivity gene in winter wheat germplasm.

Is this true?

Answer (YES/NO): NO